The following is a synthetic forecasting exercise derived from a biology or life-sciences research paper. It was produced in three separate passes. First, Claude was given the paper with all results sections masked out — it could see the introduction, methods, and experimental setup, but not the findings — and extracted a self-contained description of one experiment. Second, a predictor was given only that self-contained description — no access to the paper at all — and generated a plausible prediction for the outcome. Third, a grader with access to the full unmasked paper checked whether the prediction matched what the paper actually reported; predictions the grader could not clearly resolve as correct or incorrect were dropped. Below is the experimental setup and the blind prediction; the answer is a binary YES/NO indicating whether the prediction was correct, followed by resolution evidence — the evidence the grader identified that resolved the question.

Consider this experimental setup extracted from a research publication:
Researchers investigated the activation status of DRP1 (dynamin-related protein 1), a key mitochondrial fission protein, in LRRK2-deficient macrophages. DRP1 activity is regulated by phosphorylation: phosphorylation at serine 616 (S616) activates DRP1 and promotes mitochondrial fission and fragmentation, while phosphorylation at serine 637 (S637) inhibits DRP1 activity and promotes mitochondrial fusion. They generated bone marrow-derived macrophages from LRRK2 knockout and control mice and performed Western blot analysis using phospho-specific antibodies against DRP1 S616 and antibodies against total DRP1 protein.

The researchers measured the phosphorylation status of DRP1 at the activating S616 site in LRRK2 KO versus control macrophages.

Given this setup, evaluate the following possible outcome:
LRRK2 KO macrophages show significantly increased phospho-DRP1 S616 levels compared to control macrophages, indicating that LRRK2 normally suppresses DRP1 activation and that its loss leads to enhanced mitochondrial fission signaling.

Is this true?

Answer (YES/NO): YES